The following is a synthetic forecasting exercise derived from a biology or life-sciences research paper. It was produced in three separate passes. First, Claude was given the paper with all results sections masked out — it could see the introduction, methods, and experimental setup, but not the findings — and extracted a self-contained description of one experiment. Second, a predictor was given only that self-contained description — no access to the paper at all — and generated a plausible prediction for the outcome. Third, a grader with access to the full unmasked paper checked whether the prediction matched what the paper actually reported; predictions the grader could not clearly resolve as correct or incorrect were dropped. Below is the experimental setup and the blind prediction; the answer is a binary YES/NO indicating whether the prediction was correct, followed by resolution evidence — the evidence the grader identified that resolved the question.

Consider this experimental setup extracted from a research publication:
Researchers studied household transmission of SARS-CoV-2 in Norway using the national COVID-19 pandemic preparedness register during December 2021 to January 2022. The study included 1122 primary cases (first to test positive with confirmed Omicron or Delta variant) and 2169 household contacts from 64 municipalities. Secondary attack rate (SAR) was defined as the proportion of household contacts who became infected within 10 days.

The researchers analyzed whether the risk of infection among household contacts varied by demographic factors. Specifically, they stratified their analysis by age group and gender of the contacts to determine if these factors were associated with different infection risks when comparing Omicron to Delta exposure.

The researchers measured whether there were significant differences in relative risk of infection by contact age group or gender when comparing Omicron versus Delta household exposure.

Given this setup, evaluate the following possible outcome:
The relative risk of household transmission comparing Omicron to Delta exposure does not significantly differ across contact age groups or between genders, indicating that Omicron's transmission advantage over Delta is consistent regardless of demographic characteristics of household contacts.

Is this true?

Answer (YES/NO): YES